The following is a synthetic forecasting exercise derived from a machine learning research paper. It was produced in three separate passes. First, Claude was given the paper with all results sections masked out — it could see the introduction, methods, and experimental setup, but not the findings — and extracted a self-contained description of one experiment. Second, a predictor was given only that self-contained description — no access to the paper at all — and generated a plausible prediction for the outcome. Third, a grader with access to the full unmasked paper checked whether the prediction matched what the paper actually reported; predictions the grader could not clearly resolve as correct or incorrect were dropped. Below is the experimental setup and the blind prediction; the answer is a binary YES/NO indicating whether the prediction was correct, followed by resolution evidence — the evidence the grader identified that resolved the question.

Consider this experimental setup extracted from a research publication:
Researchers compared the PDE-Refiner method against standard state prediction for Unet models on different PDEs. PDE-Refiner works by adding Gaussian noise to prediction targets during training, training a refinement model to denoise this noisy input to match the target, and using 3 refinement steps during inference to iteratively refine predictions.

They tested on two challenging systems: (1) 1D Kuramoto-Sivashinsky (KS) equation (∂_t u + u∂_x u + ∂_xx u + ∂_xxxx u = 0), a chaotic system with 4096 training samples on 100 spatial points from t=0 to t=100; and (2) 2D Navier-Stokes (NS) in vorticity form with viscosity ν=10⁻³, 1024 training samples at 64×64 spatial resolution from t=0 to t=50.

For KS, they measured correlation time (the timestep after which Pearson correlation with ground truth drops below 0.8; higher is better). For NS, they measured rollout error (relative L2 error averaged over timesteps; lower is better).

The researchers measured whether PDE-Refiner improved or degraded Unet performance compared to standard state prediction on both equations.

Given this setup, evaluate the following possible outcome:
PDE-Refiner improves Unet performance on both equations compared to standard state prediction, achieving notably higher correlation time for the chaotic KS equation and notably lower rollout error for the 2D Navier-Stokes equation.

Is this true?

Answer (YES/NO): NO